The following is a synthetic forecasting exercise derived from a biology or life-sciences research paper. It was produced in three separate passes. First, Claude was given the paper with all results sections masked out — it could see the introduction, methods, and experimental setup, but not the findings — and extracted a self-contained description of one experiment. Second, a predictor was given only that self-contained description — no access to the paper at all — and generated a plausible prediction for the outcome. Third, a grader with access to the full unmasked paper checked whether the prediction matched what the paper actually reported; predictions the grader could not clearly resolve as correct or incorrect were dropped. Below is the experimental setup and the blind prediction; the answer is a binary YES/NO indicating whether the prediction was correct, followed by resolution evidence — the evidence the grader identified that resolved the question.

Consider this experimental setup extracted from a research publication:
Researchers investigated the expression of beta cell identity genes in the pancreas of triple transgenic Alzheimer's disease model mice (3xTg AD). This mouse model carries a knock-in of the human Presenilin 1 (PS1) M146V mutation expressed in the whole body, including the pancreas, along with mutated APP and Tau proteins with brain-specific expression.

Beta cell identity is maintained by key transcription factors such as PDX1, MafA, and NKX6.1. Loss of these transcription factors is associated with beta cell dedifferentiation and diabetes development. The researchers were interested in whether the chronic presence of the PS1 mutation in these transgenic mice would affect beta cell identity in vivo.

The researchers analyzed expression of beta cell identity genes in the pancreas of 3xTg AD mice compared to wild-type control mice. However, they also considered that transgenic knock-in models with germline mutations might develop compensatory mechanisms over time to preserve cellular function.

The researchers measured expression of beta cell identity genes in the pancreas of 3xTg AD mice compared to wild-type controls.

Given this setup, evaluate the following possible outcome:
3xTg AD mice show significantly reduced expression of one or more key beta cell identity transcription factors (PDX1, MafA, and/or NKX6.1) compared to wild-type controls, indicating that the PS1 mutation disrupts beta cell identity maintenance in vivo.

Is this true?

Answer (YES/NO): NO